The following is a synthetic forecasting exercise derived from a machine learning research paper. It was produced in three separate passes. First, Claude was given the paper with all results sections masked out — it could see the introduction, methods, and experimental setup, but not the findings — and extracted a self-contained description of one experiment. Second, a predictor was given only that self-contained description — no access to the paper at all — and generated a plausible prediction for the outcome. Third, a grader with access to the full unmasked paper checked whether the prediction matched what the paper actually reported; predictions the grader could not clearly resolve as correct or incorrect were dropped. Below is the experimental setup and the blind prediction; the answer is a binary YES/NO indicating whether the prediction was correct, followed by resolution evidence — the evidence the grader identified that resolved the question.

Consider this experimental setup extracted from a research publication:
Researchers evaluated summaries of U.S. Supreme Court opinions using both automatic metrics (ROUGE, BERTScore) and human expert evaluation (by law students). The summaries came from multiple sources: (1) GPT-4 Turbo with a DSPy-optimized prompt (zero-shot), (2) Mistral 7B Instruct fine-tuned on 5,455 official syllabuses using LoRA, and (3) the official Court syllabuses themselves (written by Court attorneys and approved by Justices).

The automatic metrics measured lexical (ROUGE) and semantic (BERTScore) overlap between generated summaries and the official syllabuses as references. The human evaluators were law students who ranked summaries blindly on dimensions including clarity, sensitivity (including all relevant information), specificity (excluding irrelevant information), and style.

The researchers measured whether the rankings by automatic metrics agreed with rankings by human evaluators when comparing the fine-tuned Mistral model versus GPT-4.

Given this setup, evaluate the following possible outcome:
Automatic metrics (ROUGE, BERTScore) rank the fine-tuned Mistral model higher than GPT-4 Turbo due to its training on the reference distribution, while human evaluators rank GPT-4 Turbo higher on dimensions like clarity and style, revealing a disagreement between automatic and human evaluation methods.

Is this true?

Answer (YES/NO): YES